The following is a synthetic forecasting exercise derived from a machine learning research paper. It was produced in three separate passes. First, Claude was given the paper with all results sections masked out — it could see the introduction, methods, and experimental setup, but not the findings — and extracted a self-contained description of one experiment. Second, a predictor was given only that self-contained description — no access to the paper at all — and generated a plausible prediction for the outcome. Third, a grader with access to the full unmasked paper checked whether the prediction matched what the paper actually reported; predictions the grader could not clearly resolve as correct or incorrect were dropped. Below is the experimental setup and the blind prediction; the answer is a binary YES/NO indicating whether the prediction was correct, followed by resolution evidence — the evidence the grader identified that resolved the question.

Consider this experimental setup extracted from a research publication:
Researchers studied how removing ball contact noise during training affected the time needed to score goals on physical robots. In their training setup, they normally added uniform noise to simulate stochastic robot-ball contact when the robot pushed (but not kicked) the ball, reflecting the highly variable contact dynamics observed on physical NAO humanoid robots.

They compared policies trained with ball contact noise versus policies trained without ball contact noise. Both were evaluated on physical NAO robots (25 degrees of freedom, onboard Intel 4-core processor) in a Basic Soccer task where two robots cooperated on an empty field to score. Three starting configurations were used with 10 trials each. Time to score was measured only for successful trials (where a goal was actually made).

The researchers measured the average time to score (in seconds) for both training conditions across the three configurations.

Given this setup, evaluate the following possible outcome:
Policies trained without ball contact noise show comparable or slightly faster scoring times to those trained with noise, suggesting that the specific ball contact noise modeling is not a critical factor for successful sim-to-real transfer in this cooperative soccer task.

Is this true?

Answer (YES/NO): NO